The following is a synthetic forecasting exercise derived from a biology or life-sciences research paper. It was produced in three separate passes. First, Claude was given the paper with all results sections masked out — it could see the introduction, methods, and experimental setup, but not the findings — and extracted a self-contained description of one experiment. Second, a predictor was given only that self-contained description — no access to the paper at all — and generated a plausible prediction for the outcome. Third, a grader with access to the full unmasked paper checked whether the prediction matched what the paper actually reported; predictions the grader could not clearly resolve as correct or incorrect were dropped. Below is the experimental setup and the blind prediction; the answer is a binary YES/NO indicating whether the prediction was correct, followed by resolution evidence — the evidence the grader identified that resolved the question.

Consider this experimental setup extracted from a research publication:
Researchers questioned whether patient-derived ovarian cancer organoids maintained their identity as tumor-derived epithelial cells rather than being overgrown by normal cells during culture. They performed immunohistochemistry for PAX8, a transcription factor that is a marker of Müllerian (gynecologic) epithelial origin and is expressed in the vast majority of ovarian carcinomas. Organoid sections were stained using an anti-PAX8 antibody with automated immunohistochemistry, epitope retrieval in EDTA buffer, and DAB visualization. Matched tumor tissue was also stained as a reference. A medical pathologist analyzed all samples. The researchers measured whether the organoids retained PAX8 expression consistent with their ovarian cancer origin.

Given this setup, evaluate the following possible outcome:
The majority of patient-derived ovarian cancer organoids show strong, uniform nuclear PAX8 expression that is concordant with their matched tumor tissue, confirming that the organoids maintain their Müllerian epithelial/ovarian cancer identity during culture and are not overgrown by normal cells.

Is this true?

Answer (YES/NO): YES